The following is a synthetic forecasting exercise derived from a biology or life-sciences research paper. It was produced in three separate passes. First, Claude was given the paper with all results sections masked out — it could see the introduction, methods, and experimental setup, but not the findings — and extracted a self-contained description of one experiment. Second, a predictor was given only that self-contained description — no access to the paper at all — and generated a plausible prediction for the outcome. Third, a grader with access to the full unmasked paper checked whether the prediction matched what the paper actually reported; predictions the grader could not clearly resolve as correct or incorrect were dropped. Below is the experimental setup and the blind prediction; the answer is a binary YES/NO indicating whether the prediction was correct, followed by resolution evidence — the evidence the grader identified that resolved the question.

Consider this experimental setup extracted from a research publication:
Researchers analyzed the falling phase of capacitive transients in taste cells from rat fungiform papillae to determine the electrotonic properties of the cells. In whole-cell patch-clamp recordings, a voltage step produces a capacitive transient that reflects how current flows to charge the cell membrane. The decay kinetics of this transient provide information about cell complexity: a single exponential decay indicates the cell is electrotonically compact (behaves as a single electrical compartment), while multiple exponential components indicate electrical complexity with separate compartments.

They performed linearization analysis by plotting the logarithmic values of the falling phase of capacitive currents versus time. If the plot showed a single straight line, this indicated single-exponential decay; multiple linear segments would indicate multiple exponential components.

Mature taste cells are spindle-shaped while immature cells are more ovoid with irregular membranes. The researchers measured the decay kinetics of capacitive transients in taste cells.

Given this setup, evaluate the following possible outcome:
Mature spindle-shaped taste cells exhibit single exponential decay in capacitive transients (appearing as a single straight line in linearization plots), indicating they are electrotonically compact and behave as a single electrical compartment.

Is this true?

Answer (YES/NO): YES